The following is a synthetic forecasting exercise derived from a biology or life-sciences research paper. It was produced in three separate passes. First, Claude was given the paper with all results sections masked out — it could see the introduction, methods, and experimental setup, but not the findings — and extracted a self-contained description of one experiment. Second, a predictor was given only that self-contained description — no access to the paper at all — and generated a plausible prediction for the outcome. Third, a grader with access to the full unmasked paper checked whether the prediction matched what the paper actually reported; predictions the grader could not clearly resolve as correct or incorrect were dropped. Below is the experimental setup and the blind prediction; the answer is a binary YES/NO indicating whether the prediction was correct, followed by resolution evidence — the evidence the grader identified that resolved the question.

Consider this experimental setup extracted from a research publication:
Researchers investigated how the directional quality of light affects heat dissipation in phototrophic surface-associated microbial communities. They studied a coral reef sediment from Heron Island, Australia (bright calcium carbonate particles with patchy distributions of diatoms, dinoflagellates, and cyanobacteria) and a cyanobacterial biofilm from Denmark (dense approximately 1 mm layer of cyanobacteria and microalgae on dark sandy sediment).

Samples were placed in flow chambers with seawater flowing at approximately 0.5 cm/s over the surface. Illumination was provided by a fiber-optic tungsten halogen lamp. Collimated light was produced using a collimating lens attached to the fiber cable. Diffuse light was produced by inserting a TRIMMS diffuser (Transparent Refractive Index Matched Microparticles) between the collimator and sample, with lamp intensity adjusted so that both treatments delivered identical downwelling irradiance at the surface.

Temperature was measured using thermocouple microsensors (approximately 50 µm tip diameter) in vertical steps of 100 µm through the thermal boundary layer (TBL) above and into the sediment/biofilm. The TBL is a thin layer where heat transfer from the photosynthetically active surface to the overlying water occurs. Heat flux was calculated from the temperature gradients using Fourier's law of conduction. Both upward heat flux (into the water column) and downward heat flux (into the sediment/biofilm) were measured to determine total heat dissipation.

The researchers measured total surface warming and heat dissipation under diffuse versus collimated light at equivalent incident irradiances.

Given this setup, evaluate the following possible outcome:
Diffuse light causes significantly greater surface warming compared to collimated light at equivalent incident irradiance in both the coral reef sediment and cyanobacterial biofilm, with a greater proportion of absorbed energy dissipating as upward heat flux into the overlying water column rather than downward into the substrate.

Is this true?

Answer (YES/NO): YES